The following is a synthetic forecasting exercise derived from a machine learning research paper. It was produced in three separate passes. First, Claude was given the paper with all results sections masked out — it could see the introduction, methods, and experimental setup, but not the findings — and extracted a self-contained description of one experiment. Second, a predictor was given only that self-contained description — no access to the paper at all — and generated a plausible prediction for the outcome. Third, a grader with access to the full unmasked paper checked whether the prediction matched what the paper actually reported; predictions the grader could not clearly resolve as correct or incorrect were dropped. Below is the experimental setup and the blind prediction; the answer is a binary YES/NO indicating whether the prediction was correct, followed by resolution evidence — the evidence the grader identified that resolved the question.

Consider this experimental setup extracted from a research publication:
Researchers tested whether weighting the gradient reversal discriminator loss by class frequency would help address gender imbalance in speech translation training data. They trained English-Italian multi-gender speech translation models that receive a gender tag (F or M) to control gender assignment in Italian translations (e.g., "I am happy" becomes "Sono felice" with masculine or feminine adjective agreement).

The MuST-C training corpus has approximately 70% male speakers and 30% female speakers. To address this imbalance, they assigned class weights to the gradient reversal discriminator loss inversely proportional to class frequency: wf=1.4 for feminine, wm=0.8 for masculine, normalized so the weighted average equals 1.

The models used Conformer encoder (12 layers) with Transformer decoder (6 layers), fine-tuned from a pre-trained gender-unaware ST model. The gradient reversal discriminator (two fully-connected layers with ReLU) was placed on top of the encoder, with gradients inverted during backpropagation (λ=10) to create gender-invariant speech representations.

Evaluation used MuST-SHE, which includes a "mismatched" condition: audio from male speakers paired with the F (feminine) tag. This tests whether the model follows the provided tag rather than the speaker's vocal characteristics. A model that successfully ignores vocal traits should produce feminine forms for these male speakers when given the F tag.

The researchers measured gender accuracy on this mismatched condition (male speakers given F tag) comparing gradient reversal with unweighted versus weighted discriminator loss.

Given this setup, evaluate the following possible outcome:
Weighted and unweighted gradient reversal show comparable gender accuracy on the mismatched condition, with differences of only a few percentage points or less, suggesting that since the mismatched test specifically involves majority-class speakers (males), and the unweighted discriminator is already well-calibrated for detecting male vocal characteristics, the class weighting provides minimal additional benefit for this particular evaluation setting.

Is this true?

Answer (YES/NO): YES